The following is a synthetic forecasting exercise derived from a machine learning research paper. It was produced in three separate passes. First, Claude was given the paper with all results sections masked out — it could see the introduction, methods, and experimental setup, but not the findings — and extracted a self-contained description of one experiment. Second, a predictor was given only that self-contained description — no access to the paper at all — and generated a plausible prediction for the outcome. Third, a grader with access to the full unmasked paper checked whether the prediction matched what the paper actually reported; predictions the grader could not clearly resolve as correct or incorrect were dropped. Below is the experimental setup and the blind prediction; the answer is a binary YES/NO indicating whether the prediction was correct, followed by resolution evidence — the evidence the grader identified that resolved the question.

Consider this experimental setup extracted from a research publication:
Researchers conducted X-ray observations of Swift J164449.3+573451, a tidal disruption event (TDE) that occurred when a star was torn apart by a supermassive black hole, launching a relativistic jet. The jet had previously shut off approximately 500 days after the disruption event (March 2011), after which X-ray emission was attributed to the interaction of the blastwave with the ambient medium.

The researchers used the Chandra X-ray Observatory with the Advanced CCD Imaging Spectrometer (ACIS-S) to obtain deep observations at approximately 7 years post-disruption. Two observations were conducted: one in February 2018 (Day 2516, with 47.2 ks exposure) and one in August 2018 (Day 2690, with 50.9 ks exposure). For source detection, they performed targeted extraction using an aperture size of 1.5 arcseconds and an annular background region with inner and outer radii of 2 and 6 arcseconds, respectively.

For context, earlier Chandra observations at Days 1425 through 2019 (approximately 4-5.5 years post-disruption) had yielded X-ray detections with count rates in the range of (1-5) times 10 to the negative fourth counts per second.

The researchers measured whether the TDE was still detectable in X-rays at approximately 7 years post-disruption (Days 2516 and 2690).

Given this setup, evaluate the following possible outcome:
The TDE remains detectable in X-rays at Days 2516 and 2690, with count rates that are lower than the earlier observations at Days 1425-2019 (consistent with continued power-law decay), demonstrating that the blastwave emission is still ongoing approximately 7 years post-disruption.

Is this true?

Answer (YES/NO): NO